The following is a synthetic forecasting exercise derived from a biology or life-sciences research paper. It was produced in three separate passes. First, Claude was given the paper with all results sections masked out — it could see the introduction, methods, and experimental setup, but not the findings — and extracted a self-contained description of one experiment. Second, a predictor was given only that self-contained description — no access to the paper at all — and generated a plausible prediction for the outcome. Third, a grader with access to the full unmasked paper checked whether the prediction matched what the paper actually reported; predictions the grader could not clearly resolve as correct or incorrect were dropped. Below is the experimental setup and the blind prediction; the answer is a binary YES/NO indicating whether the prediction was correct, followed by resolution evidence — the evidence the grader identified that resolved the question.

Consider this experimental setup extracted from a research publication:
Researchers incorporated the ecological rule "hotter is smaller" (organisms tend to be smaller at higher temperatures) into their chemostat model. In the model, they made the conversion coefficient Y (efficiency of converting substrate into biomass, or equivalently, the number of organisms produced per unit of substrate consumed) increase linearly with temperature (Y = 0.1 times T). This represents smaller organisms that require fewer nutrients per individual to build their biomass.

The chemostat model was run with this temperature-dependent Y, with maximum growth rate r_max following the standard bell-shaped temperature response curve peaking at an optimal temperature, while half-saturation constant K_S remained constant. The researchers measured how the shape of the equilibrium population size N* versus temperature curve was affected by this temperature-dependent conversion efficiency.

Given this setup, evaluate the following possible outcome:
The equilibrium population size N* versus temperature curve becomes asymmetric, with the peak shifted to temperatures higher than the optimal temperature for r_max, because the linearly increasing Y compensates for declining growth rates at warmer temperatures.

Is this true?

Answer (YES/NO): YES